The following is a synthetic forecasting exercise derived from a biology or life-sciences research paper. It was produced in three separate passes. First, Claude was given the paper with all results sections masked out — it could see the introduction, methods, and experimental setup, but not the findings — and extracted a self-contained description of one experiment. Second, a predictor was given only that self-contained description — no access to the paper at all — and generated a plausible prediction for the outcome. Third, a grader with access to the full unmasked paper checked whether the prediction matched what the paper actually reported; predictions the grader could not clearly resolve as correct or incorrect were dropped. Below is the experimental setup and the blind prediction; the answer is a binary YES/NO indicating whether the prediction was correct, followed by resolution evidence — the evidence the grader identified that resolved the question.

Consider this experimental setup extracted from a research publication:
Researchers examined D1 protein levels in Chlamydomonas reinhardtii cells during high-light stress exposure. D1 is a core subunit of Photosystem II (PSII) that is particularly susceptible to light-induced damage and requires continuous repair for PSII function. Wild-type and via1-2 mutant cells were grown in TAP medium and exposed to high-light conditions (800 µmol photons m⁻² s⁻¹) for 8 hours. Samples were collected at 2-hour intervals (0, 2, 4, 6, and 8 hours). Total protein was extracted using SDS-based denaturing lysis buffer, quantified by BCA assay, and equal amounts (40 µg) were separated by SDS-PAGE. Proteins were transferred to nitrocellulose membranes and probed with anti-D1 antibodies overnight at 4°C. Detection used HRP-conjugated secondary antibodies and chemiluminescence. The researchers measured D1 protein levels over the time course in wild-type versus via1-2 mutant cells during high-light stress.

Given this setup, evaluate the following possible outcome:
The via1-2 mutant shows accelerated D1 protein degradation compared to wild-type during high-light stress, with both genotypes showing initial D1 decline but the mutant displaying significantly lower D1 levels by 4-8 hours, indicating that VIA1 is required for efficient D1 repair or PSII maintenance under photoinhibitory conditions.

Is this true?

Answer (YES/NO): NO